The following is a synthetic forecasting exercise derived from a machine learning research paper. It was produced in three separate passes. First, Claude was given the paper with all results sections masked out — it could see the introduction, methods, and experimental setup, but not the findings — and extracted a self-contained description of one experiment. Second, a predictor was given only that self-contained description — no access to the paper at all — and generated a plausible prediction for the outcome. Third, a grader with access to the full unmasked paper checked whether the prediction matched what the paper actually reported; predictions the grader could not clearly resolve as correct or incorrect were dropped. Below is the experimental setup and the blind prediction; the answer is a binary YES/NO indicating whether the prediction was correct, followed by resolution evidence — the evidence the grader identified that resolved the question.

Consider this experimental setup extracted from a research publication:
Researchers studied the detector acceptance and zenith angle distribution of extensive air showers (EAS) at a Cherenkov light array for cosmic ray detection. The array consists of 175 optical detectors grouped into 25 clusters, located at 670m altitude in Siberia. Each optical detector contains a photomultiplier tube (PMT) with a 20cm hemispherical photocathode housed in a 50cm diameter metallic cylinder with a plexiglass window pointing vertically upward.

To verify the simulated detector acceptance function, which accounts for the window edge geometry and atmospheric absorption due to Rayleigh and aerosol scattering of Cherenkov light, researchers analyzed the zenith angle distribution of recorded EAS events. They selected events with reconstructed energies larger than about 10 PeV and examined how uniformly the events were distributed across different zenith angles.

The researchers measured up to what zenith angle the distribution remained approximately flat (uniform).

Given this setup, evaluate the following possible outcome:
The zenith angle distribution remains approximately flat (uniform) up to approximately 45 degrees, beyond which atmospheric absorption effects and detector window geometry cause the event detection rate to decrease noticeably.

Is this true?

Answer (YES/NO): NO